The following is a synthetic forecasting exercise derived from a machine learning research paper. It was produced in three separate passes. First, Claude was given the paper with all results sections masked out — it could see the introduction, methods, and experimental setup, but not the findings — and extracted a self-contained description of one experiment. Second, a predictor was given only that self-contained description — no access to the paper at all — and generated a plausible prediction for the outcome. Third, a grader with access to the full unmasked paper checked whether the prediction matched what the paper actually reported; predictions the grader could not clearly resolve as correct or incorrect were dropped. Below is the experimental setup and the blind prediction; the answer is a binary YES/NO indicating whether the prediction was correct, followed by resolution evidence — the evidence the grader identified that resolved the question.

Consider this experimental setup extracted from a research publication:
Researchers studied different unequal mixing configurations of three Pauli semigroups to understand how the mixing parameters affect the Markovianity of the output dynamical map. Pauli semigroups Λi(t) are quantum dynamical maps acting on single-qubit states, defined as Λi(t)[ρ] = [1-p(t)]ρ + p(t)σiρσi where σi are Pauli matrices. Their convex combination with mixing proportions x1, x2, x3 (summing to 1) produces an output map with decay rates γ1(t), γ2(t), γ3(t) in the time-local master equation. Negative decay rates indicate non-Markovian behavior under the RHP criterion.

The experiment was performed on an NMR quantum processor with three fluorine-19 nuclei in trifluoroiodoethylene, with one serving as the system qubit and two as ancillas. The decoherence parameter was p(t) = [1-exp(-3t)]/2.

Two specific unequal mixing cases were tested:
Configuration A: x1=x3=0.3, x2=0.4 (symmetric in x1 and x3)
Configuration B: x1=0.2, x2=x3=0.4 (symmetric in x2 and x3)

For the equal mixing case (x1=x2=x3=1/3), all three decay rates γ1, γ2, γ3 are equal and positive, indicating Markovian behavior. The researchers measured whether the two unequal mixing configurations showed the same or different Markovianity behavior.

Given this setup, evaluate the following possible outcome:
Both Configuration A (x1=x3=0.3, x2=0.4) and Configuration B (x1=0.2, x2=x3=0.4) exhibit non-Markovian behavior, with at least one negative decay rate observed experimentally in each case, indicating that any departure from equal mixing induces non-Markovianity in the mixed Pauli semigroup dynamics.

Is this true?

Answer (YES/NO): NO